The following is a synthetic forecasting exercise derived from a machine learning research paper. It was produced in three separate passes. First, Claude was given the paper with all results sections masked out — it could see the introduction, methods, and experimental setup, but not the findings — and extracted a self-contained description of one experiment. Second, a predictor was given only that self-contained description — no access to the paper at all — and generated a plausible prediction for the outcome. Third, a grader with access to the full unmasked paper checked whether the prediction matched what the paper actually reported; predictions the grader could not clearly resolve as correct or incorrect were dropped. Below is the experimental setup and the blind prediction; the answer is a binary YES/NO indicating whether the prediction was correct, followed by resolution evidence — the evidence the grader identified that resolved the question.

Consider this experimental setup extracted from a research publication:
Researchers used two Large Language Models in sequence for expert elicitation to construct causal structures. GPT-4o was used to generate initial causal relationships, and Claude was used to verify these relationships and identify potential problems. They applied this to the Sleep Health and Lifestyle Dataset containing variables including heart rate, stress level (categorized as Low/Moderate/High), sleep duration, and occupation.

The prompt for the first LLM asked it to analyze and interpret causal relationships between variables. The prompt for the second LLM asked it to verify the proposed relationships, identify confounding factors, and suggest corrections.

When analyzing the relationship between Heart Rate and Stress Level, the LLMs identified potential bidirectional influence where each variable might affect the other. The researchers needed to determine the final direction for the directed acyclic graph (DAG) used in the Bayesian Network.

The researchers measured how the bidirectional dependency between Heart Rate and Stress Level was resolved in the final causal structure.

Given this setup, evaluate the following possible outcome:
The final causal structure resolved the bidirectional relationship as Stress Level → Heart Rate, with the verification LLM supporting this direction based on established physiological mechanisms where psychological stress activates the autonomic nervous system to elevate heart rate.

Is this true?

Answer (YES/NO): NO